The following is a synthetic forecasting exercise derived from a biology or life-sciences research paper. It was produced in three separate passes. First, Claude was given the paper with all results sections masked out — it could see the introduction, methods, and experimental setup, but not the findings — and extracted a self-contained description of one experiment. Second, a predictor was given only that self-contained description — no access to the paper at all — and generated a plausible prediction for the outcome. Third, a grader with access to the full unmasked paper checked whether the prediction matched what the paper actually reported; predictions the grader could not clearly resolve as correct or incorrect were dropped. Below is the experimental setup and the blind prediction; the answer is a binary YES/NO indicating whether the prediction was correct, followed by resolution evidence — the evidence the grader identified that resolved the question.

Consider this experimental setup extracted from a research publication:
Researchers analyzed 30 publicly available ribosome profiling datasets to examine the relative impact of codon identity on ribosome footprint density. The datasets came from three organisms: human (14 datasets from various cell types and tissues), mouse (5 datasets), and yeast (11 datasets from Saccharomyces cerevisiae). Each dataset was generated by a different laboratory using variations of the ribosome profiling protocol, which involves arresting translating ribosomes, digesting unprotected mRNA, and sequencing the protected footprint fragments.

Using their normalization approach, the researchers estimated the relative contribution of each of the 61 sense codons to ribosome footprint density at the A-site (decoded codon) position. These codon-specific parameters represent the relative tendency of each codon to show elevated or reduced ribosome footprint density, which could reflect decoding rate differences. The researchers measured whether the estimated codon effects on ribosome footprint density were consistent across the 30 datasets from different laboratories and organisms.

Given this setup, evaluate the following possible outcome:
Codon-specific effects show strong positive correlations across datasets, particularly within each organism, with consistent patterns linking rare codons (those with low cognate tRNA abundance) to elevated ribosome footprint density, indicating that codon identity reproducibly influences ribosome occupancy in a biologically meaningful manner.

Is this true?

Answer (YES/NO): NO